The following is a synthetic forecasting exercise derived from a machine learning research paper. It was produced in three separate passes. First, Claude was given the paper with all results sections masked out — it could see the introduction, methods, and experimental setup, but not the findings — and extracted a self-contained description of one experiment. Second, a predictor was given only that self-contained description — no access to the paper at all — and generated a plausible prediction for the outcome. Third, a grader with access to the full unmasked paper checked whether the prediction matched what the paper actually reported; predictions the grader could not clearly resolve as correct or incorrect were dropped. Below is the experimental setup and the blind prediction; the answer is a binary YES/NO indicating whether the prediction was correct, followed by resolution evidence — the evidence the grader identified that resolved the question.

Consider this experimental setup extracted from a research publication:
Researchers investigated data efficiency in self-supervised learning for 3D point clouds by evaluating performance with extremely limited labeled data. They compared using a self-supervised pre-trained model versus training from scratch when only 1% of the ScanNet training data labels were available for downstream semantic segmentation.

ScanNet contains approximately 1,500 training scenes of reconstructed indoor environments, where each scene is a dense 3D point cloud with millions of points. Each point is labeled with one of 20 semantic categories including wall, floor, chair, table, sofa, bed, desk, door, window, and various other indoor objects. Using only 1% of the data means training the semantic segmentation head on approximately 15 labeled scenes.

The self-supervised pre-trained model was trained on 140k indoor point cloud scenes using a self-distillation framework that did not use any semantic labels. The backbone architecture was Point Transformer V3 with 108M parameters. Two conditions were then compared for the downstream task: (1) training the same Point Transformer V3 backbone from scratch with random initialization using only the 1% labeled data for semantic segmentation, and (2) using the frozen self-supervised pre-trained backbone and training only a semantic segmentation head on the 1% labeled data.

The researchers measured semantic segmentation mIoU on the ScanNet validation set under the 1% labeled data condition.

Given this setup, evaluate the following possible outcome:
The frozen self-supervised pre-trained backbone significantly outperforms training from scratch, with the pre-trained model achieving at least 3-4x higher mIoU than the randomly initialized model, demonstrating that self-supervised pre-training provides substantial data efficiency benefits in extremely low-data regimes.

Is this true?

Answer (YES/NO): NO